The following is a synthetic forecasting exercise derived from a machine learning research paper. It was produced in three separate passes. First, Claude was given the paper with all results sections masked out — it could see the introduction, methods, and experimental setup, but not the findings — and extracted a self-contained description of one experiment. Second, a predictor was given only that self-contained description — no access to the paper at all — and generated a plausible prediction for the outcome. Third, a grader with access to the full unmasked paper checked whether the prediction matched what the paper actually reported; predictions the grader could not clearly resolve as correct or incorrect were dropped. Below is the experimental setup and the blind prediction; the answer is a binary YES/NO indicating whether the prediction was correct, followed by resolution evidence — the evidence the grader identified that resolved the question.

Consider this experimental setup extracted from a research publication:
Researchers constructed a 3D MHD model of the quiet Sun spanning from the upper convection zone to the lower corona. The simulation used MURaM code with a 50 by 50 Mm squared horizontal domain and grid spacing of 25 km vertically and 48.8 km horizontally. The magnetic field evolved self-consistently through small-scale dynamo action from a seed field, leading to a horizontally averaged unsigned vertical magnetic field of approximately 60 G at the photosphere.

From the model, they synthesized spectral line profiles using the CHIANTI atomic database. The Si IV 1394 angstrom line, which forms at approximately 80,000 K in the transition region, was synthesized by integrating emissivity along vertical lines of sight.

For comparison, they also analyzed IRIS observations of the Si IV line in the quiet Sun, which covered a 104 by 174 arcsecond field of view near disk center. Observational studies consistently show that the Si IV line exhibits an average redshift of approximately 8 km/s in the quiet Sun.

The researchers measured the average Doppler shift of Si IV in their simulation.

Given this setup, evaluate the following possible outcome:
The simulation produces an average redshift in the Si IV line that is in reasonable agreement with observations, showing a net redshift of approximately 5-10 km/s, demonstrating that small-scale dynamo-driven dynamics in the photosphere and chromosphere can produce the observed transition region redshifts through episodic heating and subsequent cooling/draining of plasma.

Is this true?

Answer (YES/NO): YES